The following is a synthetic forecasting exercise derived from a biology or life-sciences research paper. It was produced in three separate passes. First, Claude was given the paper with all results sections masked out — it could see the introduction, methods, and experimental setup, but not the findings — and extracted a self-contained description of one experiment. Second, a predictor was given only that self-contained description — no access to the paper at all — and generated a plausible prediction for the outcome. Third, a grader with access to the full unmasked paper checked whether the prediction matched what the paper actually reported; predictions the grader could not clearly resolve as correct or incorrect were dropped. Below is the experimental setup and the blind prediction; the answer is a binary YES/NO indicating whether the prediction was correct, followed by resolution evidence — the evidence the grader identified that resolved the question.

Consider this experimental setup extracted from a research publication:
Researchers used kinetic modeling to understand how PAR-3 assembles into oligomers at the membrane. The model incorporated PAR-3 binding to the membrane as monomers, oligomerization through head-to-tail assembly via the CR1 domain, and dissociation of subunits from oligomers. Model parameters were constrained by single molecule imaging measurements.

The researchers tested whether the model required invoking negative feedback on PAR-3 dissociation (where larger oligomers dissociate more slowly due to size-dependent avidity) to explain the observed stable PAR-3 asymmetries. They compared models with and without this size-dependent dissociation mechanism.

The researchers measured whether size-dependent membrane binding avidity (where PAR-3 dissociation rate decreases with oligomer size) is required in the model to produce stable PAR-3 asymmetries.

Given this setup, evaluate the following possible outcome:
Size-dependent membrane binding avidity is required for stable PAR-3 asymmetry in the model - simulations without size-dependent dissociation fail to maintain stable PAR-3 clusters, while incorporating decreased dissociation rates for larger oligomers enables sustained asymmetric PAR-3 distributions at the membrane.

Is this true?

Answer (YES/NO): YES